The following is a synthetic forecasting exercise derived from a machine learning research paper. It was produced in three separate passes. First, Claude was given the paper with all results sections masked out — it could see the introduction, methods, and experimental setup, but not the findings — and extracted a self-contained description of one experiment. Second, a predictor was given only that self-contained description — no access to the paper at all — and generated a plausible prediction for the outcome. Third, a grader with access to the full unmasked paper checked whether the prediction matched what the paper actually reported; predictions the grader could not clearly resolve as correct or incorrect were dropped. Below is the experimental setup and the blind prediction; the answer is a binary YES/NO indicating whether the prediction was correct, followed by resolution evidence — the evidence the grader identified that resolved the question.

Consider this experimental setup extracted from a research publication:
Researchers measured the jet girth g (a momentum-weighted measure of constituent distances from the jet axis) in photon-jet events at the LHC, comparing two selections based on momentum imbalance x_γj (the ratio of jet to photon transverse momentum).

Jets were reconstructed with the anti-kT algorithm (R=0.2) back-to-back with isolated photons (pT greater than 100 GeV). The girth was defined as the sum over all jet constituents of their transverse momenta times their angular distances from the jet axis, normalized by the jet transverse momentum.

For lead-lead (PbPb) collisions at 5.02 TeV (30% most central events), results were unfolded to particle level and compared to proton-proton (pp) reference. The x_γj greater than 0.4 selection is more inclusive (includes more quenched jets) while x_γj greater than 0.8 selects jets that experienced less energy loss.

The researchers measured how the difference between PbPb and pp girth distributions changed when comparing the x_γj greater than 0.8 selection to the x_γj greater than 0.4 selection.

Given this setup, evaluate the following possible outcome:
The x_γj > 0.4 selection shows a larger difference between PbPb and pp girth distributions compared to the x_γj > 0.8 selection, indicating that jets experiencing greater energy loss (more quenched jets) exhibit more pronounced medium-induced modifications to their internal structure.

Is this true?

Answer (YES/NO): NO